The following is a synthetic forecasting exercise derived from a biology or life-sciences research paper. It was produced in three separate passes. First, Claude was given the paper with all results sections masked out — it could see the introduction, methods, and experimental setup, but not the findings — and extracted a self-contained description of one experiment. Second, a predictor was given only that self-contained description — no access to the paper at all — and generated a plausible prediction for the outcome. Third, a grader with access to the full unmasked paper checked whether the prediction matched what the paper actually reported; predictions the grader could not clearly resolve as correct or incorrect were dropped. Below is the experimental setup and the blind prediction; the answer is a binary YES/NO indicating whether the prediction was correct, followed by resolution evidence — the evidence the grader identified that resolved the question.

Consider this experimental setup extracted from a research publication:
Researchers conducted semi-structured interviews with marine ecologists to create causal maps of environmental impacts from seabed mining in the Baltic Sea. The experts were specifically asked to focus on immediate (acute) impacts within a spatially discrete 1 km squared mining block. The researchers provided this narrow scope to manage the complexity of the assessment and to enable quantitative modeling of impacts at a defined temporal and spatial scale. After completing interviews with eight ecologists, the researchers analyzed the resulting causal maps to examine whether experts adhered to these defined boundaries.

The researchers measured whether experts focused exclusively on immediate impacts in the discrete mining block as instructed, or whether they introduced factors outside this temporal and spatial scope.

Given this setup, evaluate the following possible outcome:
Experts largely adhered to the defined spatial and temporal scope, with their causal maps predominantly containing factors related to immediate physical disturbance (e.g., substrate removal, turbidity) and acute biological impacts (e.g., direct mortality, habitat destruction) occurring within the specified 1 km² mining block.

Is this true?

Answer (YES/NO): NO